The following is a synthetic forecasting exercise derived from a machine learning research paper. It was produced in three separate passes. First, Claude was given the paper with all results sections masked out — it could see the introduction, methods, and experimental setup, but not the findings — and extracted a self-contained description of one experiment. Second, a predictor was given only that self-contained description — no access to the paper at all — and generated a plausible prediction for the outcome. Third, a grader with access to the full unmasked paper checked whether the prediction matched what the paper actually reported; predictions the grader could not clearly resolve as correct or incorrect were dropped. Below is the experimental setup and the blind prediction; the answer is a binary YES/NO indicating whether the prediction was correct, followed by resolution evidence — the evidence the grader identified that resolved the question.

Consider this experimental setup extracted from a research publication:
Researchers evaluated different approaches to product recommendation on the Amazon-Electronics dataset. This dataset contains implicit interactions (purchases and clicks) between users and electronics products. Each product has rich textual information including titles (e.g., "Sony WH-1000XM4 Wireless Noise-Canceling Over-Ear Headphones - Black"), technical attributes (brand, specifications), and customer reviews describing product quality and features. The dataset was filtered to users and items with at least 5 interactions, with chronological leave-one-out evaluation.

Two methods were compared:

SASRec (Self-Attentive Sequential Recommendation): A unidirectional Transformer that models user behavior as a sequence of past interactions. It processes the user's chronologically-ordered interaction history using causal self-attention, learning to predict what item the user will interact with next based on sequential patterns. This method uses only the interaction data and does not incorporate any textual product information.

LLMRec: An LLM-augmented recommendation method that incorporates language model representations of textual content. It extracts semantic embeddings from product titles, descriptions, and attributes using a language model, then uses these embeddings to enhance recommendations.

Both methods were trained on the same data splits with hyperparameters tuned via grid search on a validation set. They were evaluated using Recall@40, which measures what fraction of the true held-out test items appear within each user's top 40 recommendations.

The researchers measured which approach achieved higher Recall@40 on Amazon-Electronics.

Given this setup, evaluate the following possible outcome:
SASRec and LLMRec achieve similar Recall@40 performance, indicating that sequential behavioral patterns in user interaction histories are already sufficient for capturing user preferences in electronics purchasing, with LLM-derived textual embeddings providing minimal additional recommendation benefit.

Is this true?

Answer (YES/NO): NO